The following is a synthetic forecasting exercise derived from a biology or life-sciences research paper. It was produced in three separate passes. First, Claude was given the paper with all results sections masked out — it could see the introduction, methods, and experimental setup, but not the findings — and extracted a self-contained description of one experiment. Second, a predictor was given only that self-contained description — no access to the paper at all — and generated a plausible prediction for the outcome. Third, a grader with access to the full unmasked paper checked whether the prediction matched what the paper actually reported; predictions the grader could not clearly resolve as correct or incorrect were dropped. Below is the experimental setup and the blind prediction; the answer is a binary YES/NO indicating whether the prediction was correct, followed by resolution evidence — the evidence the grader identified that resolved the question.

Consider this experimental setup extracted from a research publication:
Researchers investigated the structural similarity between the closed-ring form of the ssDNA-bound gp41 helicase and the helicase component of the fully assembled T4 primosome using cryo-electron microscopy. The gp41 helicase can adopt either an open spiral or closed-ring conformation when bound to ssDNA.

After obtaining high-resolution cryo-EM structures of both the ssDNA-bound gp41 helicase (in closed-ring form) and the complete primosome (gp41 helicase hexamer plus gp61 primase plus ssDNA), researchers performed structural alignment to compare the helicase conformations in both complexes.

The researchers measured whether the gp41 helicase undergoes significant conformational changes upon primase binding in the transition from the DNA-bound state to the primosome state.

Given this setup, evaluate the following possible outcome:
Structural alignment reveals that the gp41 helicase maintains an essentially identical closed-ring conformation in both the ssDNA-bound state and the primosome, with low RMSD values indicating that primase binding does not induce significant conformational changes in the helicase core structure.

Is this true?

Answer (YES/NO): NO